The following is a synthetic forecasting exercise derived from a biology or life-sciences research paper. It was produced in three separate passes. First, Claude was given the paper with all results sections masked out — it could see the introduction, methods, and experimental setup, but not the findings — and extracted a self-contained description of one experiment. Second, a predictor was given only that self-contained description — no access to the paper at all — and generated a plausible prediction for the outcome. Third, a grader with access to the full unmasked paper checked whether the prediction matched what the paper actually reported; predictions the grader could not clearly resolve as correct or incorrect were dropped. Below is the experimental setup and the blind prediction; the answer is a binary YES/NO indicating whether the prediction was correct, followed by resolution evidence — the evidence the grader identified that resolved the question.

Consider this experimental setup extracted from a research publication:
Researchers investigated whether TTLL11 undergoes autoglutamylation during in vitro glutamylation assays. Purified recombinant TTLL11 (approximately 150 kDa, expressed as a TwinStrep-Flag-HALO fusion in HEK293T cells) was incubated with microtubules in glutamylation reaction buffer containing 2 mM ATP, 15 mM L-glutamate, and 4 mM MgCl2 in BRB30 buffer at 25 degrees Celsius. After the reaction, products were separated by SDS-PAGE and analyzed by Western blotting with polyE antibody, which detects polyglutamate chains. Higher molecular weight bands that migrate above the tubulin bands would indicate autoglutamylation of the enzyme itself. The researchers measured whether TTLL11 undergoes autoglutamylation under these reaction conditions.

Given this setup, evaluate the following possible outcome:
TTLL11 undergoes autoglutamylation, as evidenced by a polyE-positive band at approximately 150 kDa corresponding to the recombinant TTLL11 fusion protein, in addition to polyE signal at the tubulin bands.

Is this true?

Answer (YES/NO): NO